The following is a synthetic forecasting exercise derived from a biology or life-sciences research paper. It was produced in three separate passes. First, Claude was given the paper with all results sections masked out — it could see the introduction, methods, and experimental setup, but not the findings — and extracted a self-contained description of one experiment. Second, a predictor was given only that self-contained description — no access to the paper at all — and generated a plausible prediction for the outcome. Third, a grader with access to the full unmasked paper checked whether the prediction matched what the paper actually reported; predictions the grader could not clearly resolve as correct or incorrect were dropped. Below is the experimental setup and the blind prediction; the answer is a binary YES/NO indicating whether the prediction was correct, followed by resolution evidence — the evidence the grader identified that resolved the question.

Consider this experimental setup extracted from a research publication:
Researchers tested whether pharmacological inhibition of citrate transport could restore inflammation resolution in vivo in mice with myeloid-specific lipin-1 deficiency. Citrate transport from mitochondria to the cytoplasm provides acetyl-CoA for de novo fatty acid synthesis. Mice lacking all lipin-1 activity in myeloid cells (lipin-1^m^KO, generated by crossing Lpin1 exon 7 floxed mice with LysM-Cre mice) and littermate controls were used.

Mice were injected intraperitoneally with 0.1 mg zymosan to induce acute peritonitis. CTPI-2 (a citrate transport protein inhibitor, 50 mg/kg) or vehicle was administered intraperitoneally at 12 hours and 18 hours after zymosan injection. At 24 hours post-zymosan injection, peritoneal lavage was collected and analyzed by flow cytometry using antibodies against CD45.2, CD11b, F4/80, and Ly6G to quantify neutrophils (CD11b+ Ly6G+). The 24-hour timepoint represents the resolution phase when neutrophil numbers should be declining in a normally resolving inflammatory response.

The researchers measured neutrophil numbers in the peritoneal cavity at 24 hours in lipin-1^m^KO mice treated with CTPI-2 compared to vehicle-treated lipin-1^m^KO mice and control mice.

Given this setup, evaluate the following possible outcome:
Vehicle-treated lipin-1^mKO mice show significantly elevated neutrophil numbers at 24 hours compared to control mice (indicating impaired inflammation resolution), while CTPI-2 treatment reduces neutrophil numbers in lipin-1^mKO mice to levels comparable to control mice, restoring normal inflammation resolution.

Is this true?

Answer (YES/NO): YES